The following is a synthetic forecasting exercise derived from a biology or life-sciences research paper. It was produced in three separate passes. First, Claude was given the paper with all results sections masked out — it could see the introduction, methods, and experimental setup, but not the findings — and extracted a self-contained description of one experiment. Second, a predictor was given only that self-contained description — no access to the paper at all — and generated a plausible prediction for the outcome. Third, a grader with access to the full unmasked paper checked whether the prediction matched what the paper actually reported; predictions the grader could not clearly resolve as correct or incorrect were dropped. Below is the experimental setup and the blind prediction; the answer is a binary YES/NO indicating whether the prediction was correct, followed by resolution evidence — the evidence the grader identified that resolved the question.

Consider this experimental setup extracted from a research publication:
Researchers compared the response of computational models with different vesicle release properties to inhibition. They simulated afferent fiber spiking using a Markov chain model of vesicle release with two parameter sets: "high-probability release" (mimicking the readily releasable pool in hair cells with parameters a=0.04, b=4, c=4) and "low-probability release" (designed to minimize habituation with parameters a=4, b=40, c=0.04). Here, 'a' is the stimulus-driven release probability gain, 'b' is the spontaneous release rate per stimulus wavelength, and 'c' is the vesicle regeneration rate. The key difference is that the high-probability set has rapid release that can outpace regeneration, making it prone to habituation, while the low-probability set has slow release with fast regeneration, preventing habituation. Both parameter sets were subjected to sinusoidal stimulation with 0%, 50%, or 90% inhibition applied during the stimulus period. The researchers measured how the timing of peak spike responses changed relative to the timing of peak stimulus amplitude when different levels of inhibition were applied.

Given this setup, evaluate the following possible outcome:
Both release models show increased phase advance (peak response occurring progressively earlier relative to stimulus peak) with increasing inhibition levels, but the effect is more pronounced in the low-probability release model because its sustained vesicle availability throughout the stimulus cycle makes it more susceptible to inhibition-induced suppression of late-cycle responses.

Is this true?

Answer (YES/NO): NO